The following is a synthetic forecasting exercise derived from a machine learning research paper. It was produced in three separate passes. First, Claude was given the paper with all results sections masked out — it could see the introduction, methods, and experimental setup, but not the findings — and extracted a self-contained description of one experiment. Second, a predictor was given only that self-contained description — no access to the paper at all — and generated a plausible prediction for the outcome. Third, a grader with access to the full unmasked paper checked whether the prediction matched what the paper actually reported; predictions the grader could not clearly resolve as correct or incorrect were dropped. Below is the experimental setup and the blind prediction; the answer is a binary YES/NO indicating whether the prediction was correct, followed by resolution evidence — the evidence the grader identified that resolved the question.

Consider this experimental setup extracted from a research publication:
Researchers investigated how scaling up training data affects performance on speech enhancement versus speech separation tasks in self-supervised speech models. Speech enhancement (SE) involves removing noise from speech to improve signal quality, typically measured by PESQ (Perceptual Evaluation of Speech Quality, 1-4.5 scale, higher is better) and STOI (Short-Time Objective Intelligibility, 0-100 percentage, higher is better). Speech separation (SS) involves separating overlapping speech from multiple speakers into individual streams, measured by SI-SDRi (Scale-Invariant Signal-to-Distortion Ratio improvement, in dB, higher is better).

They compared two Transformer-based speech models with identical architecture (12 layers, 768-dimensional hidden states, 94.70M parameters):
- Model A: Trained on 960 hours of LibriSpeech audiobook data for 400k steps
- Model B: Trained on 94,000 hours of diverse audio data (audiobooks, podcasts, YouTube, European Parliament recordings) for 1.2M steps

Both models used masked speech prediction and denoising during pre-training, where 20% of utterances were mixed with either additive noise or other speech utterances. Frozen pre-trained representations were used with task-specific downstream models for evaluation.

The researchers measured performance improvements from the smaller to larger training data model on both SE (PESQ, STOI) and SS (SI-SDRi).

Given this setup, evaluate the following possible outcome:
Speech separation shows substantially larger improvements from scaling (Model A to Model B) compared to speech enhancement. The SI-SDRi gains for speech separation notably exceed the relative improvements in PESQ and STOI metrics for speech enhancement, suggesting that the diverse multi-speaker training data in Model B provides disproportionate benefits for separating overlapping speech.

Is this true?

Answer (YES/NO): YES